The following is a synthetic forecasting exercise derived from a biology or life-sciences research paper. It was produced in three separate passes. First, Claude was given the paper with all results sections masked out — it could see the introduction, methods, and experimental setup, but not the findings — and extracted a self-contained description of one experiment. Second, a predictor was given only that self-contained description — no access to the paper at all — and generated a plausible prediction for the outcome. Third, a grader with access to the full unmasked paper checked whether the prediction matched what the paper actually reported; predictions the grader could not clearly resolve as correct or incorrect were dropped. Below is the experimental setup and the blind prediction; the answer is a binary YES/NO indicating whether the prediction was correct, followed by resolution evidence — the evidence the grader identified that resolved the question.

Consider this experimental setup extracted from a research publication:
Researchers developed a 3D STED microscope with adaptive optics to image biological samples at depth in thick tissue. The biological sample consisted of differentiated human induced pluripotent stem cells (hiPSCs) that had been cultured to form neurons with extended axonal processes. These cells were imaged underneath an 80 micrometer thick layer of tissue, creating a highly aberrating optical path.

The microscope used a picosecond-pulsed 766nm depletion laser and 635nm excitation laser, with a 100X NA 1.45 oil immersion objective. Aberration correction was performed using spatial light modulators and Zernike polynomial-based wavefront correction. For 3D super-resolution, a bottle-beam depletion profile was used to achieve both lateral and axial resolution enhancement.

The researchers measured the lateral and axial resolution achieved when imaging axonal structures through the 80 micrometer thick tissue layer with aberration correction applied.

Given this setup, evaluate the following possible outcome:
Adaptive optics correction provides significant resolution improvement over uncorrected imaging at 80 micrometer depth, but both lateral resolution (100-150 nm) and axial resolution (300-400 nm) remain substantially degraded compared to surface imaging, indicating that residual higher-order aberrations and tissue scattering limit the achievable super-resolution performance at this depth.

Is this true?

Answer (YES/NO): NO